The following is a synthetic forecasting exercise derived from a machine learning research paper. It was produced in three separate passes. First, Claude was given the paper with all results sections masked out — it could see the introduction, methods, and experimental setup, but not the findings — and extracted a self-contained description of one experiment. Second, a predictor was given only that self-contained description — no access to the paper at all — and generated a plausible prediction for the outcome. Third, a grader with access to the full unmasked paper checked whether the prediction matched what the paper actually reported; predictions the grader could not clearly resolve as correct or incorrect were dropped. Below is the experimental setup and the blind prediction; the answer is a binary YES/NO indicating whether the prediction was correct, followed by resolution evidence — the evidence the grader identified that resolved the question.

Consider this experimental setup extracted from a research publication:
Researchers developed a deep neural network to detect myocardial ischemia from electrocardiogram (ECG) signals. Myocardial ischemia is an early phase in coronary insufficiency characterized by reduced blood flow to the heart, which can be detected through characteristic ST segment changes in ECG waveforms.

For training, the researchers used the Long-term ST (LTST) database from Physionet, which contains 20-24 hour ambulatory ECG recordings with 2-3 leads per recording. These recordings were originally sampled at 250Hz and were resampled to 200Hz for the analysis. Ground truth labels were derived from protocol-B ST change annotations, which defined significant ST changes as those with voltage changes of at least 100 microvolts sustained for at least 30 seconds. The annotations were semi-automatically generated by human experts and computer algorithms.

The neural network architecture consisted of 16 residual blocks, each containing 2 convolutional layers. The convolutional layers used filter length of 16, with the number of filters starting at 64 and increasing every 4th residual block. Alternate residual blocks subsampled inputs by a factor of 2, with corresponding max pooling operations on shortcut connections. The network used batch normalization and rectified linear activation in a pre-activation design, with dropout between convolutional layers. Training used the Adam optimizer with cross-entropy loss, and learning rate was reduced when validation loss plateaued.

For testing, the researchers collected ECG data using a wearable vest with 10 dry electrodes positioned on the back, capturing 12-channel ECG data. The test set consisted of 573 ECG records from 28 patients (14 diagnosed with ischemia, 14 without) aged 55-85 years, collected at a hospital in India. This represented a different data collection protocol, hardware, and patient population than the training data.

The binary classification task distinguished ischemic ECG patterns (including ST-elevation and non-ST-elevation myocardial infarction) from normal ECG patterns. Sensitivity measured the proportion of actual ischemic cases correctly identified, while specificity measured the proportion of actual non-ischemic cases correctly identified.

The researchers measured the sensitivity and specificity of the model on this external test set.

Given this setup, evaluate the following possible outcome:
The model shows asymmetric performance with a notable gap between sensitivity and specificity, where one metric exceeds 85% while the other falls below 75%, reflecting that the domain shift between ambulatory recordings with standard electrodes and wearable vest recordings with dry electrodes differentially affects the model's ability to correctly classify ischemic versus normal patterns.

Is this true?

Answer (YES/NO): NO